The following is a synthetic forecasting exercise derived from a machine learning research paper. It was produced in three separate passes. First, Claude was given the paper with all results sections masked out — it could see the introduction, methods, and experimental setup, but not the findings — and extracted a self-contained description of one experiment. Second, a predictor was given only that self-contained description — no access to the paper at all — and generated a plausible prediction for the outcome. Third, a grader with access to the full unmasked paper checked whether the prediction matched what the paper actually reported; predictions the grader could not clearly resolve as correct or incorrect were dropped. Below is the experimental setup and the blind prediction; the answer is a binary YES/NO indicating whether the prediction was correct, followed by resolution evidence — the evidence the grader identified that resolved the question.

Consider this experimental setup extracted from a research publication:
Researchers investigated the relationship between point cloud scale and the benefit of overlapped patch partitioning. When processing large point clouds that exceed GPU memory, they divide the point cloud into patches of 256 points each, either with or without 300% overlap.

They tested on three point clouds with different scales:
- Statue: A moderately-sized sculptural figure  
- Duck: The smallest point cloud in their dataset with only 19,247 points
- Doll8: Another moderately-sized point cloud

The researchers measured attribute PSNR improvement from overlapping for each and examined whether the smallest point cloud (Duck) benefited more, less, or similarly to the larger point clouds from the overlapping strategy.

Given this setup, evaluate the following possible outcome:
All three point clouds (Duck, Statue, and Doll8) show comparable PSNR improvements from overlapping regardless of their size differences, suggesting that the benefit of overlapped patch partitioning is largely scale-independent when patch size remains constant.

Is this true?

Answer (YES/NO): NO